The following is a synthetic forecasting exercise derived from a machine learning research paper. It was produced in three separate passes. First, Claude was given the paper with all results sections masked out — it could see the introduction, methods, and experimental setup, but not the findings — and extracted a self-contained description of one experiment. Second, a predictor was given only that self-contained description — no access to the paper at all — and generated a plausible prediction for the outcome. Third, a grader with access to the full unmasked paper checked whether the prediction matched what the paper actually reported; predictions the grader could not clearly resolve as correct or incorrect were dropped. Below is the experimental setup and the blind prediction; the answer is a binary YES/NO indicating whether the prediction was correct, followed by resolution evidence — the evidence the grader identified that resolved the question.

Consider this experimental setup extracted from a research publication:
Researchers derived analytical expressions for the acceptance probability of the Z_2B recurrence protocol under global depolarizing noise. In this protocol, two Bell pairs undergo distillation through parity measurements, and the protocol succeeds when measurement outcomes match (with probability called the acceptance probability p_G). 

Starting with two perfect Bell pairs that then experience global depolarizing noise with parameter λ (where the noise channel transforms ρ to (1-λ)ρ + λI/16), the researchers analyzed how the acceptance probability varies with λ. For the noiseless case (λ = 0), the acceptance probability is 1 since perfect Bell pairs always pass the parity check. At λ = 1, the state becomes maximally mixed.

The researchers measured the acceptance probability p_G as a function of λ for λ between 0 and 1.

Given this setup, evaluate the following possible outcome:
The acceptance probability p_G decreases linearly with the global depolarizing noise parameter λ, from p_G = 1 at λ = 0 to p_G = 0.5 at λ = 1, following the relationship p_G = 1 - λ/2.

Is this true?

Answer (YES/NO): YES